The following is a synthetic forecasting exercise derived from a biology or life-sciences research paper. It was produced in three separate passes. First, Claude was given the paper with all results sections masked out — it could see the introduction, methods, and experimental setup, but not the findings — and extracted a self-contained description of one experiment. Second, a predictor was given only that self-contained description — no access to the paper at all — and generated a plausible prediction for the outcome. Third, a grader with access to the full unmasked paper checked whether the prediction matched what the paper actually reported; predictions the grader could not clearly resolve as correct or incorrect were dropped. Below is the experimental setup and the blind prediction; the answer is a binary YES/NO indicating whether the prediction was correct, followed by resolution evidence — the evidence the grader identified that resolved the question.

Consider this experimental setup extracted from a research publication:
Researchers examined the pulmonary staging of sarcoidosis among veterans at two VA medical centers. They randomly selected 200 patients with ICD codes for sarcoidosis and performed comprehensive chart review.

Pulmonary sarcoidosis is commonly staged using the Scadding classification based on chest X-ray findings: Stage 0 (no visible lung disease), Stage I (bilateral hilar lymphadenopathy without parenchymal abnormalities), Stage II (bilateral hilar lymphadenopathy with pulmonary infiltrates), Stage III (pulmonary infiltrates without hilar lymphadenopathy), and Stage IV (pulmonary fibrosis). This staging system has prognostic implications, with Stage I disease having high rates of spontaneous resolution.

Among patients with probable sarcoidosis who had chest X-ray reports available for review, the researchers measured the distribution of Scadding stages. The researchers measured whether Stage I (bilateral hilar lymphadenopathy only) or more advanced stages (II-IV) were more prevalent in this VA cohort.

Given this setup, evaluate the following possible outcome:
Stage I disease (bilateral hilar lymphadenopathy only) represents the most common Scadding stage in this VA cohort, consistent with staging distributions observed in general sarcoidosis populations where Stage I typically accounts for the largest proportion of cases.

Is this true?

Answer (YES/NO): NO